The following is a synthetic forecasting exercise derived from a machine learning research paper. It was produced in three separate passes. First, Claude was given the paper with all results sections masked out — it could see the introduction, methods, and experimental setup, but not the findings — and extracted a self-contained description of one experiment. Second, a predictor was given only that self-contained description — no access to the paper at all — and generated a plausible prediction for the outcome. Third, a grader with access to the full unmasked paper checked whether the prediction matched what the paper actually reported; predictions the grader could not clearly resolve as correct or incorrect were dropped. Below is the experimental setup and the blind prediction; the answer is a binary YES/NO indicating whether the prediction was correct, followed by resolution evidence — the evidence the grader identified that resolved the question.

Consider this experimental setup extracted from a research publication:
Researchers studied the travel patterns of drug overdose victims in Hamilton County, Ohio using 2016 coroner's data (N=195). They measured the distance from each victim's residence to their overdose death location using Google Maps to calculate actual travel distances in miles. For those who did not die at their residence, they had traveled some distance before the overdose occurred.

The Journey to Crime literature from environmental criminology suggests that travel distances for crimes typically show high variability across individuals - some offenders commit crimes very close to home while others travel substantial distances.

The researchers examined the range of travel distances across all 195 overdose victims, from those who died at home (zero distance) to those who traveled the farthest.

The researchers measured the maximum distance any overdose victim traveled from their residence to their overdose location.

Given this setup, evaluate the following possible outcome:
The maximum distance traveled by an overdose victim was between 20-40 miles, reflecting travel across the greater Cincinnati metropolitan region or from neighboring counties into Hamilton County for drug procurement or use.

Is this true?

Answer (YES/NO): NO